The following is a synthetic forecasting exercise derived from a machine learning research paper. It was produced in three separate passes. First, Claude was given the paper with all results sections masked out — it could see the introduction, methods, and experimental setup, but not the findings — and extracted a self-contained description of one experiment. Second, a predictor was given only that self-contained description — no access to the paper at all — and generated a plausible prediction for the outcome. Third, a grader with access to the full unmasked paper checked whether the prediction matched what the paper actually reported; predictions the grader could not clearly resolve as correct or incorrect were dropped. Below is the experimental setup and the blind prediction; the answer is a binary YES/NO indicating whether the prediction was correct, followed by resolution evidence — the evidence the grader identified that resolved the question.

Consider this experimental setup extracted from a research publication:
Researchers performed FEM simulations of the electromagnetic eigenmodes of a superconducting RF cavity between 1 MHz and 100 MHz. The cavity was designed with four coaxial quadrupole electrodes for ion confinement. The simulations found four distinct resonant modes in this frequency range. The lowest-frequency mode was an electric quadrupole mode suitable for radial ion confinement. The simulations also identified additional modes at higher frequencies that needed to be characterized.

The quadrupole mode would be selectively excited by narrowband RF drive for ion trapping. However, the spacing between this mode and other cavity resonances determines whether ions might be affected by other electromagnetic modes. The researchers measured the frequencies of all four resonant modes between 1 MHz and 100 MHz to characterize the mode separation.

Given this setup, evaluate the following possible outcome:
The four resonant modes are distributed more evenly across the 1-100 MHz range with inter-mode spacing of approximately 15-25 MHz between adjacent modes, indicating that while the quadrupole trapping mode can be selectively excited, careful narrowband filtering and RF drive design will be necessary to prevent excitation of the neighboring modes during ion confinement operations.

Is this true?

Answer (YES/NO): NO